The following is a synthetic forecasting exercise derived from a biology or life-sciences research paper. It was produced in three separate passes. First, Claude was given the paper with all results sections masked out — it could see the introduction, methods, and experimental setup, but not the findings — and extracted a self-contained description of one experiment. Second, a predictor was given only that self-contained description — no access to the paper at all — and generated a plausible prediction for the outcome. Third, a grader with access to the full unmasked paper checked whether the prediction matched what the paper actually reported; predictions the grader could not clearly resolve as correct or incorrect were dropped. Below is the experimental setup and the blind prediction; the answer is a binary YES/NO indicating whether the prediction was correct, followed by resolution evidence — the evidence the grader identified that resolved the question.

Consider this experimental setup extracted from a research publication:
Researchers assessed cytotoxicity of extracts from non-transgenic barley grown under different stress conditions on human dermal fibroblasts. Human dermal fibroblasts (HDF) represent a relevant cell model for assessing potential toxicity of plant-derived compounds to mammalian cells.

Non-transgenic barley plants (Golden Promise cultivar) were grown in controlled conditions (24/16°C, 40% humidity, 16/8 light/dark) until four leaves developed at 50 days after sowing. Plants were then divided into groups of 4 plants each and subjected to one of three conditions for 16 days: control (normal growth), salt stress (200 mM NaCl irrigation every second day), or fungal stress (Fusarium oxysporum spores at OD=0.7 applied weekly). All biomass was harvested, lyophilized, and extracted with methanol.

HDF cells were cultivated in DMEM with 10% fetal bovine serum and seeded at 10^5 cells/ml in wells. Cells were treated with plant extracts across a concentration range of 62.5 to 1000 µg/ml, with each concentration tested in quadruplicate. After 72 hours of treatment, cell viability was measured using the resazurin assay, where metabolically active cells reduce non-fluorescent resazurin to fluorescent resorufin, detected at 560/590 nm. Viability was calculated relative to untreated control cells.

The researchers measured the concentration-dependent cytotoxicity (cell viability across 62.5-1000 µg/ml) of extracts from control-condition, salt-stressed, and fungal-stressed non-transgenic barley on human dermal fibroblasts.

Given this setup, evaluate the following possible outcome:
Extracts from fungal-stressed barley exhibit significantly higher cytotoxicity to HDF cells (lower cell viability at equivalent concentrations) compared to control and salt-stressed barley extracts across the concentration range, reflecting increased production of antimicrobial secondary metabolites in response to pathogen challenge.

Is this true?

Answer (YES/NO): NO